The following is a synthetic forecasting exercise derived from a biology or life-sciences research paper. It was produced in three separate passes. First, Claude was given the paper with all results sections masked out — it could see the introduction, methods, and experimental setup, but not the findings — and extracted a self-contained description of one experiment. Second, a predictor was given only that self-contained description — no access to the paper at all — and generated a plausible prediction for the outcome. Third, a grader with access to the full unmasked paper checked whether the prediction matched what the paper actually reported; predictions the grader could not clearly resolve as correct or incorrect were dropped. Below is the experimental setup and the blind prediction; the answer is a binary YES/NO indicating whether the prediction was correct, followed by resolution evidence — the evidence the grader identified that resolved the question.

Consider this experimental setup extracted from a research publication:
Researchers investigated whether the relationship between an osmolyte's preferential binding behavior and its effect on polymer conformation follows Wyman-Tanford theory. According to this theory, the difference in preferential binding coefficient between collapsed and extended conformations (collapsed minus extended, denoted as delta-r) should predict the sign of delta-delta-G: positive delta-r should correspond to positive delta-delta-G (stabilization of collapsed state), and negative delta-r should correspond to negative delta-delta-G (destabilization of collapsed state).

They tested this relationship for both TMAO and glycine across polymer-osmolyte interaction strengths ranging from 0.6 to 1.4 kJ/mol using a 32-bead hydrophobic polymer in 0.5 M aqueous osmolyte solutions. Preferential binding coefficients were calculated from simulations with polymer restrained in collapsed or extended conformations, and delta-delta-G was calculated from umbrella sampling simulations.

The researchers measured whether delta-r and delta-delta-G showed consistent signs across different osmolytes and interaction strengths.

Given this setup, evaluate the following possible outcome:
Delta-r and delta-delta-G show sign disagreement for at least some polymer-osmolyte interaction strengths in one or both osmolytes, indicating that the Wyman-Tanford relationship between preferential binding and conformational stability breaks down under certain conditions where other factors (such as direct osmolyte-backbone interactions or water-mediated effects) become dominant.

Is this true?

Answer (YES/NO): NO